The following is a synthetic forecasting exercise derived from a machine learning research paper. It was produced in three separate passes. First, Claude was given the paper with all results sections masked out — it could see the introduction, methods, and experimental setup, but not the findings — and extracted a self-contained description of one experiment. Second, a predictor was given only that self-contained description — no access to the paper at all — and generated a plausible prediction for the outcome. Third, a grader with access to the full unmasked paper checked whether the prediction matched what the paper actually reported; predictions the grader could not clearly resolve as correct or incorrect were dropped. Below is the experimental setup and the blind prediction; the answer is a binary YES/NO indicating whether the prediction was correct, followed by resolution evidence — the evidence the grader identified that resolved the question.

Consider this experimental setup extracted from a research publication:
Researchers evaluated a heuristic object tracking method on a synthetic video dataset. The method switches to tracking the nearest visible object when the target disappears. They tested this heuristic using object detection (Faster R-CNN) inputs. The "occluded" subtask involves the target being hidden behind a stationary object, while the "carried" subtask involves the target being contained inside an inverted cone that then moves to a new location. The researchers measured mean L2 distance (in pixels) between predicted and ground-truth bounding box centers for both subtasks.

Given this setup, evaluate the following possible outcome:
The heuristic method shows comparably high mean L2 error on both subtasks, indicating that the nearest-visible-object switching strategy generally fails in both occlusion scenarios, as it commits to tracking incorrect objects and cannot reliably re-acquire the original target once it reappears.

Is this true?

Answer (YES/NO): NO